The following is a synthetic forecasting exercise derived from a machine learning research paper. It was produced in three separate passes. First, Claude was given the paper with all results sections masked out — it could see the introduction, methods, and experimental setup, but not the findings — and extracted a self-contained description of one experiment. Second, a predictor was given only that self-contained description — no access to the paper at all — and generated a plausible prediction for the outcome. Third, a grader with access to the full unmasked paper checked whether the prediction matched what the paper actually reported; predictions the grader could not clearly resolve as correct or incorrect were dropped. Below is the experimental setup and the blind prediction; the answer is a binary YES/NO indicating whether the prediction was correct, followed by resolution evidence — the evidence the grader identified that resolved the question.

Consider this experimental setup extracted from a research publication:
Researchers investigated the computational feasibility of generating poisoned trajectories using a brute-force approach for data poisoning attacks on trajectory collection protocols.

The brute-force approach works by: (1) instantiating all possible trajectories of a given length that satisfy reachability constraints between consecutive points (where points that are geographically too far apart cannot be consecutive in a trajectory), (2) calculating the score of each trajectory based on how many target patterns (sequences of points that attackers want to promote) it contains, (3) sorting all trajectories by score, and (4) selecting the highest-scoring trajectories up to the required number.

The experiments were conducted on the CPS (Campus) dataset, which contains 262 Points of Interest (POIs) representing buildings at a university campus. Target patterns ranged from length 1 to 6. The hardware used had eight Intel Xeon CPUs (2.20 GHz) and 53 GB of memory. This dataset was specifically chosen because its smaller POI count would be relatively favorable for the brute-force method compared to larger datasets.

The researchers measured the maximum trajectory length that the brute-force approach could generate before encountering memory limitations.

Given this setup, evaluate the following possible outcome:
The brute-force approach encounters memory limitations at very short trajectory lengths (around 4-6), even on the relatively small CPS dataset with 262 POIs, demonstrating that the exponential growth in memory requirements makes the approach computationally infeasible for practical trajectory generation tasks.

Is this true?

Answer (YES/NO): YES